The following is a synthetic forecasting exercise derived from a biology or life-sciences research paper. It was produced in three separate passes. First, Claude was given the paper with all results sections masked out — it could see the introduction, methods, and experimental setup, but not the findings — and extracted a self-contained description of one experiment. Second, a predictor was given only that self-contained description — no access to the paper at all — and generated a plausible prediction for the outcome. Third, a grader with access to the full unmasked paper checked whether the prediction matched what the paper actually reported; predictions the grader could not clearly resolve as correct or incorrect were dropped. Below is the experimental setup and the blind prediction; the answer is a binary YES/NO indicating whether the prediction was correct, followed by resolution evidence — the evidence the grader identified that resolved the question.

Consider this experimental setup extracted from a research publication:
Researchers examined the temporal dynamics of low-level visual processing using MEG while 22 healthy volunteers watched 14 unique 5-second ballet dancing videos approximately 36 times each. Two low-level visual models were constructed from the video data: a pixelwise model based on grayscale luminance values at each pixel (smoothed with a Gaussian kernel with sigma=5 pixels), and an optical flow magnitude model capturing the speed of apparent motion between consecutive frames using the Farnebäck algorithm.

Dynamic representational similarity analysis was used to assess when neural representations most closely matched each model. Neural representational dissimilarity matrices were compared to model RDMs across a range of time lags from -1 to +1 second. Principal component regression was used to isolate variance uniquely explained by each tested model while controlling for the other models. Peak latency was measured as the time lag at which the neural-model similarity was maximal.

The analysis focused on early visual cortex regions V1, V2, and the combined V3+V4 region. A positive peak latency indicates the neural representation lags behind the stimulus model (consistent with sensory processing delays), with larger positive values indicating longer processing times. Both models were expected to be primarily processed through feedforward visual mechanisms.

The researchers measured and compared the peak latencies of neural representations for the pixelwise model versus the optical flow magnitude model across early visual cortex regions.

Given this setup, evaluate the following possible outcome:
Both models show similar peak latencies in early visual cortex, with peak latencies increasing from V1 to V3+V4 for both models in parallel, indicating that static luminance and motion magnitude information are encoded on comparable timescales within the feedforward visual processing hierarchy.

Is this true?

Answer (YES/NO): NO